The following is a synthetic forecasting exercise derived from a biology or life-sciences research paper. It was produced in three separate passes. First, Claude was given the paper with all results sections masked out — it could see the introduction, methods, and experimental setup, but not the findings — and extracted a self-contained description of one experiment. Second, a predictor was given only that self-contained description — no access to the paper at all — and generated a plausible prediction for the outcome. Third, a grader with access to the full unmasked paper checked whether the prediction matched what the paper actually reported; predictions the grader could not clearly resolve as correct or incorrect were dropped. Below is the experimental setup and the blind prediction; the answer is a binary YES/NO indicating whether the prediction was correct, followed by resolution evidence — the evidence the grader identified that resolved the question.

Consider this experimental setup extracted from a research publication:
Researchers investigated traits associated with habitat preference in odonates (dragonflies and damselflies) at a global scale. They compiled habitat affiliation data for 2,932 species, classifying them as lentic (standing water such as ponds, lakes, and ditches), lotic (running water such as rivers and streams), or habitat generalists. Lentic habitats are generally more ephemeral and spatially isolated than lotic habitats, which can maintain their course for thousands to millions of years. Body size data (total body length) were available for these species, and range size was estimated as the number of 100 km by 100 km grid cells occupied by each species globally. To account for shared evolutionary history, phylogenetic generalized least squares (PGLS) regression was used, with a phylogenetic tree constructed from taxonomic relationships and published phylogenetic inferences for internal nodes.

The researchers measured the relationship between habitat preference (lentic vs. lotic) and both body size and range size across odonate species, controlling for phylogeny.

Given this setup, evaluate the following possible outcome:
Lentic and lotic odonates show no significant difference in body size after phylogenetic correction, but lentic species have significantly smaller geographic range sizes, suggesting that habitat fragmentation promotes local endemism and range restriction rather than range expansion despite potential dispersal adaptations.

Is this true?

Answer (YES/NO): NO